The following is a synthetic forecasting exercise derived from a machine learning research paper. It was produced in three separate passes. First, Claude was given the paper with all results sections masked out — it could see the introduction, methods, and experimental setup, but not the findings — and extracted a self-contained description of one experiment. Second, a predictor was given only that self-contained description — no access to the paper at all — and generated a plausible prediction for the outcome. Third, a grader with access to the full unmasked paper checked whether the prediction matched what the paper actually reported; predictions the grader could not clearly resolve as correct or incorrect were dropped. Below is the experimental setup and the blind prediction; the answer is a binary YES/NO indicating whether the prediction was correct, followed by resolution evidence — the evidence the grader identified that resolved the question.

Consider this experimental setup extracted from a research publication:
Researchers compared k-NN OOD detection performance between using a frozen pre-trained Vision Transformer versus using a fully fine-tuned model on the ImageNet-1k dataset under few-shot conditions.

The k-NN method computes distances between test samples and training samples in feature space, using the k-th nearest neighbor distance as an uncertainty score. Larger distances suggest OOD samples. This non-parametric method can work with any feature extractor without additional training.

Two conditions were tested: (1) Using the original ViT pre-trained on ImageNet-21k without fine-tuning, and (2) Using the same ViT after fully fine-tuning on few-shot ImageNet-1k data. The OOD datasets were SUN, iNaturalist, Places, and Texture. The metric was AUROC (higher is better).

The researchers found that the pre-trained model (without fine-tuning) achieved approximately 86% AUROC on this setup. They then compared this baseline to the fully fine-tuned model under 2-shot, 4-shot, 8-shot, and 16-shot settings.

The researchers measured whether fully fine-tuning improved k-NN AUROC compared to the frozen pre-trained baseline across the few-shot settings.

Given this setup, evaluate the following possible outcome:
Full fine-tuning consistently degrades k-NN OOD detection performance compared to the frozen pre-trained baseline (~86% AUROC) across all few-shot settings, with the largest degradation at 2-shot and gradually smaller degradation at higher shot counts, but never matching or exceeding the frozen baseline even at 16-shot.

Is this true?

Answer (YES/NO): NO